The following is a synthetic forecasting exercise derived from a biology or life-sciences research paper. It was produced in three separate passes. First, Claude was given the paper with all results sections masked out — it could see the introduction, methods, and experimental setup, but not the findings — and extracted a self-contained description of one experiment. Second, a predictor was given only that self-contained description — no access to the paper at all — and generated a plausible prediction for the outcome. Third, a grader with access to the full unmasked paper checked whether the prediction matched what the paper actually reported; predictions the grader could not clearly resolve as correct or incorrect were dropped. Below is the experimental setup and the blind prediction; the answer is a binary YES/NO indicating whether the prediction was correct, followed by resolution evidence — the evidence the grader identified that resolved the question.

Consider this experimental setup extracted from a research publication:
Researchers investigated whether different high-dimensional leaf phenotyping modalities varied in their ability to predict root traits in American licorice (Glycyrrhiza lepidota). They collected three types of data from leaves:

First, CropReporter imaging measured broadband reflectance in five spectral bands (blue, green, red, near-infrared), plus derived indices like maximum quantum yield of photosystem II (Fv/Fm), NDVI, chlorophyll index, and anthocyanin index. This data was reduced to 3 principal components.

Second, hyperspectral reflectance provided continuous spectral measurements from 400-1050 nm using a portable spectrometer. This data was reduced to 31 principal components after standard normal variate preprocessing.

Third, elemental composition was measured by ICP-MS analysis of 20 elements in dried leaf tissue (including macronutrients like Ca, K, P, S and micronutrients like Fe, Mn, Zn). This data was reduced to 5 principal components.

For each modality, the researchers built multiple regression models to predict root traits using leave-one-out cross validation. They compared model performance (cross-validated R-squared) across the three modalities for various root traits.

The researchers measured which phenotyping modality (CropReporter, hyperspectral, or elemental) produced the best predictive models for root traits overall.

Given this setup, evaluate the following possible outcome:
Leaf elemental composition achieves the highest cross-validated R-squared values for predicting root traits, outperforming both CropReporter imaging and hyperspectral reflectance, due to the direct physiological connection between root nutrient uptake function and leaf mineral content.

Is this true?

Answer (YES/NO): NO